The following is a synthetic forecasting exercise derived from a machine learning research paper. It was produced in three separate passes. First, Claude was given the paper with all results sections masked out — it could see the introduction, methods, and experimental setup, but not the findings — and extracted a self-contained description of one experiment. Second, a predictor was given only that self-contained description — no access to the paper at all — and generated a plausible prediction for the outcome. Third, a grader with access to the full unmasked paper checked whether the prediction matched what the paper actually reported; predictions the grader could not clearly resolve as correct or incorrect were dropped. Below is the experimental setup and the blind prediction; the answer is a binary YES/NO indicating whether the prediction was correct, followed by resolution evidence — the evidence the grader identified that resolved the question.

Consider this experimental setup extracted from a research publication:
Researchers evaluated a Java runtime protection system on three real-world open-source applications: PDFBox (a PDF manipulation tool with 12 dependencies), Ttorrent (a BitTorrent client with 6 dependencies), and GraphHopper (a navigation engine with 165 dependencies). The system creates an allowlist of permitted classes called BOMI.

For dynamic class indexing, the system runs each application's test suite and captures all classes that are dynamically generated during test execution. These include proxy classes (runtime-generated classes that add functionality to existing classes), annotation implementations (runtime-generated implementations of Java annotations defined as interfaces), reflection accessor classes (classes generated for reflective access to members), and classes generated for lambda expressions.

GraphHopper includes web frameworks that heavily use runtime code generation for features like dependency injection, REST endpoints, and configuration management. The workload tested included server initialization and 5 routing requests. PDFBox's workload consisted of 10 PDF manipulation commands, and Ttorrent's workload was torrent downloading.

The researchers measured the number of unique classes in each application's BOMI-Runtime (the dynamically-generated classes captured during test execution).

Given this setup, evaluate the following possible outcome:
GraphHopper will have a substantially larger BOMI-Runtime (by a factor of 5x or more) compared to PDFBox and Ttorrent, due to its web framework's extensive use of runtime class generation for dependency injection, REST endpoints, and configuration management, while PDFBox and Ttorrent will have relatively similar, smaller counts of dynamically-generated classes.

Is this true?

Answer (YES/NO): NO